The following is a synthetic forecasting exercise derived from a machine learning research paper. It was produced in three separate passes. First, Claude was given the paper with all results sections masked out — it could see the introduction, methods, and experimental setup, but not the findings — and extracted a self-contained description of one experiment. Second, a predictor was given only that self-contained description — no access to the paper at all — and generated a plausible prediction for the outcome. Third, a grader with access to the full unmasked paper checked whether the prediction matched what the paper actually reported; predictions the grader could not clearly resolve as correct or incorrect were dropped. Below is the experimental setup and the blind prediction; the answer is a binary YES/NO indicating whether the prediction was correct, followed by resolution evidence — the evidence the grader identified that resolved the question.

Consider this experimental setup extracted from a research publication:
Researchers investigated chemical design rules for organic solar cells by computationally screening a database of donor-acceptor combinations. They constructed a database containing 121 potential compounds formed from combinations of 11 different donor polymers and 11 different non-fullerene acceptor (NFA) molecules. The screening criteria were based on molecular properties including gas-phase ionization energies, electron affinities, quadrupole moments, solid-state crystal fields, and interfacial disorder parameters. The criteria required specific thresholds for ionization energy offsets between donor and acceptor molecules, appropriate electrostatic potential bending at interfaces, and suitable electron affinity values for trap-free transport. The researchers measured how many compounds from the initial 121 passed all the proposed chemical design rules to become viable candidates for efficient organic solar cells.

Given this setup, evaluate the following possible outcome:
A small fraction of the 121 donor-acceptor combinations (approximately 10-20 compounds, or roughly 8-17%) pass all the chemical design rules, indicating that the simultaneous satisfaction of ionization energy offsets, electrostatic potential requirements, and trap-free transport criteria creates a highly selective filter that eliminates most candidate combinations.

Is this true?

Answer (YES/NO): YES